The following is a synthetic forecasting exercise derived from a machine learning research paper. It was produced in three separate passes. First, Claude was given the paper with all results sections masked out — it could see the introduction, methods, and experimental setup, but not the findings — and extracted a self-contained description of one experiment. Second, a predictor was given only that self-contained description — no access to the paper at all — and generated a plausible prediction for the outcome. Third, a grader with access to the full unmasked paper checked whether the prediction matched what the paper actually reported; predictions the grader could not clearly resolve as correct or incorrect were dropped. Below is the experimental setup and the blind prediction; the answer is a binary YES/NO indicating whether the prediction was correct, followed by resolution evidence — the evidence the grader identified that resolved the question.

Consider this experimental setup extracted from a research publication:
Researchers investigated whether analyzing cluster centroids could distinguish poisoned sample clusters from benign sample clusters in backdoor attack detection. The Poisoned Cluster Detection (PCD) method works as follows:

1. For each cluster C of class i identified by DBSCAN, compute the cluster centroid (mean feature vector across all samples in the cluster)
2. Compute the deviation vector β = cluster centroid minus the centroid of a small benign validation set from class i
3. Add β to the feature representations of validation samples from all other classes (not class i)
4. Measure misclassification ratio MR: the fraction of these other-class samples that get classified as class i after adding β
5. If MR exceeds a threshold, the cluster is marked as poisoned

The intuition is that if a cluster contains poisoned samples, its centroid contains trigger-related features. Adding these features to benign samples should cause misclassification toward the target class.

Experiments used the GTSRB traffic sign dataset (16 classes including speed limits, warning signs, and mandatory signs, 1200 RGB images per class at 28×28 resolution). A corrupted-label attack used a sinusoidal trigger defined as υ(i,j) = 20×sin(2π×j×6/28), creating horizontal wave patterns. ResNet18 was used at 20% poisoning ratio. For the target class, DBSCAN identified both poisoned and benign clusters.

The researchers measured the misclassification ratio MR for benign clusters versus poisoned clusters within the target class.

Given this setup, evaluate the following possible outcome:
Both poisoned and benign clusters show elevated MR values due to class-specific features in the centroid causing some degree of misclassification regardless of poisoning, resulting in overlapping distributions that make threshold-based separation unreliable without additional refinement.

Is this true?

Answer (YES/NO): NO